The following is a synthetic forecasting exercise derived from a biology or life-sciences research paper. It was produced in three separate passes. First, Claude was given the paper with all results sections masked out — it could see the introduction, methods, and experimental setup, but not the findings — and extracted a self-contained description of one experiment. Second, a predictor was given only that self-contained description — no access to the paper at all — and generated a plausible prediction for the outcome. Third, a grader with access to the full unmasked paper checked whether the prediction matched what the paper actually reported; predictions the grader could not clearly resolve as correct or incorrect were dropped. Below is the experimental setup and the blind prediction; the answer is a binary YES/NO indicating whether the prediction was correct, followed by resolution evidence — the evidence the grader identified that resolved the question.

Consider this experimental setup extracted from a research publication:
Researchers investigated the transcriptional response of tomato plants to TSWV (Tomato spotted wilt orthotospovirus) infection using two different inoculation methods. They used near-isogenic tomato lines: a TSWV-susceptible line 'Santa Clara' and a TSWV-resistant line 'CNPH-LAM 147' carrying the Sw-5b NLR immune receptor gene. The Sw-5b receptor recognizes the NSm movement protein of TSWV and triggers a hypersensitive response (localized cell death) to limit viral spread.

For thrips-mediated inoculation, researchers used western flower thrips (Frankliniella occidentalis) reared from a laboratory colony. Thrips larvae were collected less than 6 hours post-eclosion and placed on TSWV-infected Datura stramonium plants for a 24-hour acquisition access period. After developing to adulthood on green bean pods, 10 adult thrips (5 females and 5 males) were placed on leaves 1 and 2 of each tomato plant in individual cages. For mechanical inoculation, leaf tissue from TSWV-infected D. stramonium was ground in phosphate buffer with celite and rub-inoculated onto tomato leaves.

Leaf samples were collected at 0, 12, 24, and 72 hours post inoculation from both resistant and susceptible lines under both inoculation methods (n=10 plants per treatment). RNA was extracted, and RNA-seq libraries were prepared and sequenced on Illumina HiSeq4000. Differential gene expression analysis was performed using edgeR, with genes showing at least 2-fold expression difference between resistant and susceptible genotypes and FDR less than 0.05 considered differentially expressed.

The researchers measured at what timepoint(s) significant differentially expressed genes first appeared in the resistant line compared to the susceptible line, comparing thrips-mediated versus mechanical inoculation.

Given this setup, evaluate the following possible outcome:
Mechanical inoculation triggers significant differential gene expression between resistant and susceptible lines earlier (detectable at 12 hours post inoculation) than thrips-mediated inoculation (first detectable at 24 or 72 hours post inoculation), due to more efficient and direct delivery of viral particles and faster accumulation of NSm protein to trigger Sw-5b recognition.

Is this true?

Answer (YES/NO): NO